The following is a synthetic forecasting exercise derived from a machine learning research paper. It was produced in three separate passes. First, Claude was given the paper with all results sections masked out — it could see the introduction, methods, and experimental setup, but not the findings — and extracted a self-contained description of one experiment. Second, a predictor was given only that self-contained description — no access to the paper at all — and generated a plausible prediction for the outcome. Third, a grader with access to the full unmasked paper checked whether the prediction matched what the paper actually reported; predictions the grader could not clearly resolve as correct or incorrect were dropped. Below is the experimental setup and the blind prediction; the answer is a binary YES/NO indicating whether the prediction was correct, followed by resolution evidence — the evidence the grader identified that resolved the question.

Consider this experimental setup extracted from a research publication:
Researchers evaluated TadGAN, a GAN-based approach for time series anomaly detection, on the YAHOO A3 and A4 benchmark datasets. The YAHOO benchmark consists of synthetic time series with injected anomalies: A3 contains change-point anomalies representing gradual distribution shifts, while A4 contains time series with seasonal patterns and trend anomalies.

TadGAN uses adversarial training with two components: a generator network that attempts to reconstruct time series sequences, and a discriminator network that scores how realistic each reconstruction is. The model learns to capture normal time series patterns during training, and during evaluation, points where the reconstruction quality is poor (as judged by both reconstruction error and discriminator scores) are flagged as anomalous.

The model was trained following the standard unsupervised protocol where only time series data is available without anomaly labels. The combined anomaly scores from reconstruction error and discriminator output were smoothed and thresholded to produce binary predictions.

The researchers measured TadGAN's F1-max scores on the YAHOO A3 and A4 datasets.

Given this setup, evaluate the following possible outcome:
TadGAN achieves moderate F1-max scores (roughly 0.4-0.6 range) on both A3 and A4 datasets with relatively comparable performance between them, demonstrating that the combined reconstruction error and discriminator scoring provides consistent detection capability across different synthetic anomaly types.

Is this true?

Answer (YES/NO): NO